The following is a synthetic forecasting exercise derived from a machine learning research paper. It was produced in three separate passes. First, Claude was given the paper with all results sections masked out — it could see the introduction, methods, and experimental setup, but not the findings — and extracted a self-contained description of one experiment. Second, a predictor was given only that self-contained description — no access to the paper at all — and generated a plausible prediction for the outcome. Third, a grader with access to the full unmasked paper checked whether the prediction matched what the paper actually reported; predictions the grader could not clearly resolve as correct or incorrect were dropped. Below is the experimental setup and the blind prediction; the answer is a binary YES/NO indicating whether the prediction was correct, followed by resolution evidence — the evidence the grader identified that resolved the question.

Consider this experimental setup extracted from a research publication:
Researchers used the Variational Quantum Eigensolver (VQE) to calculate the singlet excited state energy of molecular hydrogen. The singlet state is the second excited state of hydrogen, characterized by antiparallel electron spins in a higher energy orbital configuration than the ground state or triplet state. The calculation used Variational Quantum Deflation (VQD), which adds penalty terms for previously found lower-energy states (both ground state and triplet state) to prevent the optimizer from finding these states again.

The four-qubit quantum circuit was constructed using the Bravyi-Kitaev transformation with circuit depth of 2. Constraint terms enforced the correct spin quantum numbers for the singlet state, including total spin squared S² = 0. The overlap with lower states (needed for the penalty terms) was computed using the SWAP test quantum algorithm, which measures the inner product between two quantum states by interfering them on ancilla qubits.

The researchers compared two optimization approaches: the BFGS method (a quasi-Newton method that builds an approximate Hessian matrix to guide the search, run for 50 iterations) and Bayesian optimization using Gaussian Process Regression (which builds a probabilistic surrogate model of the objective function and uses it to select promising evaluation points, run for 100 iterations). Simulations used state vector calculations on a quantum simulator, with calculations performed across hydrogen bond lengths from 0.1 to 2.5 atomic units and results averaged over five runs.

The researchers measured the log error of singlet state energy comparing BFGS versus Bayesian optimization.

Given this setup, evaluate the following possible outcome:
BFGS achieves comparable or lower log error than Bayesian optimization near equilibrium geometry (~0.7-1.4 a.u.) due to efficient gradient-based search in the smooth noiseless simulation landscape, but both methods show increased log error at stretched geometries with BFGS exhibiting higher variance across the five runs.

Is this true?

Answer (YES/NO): NO